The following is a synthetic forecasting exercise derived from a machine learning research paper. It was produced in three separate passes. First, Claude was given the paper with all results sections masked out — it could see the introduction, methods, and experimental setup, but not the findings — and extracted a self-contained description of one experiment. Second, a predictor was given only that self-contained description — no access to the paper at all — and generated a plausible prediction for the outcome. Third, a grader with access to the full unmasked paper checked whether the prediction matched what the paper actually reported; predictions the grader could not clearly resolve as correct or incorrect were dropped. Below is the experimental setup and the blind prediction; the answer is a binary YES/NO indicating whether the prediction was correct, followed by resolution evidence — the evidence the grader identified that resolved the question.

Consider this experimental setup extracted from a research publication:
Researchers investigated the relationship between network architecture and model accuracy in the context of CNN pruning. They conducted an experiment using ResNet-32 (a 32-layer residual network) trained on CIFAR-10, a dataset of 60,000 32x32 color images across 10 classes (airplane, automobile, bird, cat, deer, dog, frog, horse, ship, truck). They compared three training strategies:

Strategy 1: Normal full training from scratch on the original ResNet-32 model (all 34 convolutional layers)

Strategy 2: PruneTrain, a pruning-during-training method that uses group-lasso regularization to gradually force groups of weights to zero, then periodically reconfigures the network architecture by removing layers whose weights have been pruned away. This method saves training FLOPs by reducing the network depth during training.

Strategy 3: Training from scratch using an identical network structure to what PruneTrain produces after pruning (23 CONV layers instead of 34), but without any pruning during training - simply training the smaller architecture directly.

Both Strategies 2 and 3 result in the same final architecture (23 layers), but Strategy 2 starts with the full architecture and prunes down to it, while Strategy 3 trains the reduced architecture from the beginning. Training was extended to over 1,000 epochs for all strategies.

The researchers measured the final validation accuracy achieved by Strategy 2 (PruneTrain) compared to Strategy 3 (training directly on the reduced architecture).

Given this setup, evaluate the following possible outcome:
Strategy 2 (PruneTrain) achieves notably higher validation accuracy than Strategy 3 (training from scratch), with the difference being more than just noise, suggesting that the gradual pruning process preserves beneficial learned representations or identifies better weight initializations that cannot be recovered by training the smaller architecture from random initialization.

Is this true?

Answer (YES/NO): NO